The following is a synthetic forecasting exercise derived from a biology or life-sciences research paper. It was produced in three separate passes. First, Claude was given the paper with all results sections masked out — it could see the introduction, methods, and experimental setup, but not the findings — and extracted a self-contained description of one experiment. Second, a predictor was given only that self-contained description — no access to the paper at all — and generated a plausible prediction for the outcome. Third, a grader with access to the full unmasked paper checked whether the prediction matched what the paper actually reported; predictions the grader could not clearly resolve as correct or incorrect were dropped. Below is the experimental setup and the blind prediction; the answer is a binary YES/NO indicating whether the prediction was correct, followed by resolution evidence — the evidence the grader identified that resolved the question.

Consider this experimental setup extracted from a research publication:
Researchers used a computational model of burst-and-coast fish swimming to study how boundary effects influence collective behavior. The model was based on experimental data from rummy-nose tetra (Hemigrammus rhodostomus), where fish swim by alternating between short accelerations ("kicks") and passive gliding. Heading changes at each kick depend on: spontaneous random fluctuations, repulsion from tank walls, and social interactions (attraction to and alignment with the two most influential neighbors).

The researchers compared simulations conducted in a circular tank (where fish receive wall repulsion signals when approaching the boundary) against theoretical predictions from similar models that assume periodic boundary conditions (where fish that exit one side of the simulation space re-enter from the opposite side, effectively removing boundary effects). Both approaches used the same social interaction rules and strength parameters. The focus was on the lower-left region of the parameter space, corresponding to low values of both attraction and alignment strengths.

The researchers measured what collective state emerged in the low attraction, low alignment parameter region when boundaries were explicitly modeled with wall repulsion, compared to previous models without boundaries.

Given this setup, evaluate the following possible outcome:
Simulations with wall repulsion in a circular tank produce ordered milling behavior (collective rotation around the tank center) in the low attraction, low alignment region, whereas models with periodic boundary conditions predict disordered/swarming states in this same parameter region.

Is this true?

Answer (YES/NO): YES